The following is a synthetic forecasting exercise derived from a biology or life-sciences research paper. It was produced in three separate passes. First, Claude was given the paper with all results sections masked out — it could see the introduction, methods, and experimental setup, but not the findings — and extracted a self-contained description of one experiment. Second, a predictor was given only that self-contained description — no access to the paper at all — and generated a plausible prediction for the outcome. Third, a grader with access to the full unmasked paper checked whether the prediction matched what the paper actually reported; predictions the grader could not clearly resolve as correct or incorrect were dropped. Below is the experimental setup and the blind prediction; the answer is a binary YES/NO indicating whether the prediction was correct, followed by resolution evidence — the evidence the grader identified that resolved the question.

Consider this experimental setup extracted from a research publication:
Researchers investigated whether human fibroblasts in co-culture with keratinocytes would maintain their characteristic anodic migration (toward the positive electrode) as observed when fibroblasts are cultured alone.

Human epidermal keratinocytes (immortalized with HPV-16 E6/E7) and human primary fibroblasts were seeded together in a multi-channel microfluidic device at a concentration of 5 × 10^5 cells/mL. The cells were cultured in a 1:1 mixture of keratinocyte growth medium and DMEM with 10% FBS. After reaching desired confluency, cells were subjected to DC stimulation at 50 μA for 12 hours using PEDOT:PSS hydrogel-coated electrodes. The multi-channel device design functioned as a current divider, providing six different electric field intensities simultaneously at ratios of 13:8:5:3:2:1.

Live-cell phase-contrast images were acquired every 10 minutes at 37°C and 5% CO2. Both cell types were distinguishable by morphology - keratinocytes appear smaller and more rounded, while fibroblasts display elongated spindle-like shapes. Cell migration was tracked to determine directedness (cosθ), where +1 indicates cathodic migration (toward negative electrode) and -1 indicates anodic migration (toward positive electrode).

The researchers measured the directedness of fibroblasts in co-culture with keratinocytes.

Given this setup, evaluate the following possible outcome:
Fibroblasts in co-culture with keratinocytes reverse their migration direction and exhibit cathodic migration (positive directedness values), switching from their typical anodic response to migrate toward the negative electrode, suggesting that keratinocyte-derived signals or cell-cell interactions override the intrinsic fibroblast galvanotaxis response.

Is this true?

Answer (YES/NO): NO